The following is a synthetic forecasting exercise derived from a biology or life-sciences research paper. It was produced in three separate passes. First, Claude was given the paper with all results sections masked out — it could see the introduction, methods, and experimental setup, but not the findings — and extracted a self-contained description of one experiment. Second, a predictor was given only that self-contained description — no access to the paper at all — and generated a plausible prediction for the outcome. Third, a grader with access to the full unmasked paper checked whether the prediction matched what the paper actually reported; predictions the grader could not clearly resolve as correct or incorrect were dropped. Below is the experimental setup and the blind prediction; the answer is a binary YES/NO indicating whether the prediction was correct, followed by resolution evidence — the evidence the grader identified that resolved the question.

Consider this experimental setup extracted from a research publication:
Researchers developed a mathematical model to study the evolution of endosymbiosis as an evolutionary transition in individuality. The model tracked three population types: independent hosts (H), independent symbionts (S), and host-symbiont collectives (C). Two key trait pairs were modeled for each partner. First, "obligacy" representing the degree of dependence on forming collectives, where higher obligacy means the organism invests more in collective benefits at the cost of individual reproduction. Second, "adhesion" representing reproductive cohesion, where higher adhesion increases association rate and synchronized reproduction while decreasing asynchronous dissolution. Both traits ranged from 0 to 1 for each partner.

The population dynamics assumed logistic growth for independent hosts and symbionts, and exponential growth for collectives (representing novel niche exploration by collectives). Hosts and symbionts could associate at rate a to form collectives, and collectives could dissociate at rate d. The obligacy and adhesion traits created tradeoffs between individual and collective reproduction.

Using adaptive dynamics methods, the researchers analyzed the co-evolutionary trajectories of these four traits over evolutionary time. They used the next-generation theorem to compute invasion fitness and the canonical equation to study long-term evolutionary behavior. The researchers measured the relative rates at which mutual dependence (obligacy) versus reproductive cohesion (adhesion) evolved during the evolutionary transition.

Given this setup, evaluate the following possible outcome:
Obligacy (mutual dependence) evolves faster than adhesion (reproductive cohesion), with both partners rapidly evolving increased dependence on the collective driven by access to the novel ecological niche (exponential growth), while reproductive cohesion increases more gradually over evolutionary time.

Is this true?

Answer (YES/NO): YES